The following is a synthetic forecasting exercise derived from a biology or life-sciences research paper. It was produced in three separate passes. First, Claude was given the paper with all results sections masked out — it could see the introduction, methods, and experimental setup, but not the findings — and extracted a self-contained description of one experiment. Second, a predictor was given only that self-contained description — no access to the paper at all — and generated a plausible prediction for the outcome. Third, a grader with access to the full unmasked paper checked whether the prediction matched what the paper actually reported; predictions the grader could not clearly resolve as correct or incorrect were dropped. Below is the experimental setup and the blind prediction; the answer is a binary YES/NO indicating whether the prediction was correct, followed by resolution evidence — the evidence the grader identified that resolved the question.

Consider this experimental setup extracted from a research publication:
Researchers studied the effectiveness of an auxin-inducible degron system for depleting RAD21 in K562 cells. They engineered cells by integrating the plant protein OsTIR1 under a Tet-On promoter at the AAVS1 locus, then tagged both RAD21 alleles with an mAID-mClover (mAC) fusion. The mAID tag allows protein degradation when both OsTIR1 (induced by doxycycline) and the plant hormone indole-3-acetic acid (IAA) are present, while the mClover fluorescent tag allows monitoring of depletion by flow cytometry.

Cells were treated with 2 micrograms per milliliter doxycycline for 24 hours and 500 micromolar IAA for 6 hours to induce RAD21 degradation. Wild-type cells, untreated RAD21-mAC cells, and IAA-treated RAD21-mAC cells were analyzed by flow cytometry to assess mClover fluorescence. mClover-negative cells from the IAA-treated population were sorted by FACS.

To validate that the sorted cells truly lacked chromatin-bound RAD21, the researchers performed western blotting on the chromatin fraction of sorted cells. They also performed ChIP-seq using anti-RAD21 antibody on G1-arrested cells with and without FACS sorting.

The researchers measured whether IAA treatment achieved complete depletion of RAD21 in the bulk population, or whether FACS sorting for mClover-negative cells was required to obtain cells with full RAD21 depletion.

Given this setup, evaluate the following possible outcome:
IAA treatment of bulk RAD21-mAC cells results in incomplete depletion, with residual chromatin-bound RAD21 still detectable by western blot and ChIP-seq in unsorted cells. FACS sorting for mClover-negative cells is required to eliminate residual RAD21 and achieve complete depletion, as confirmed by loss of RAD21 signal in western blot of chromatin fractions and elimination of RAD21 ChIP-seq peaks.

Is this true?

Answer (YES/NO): YES